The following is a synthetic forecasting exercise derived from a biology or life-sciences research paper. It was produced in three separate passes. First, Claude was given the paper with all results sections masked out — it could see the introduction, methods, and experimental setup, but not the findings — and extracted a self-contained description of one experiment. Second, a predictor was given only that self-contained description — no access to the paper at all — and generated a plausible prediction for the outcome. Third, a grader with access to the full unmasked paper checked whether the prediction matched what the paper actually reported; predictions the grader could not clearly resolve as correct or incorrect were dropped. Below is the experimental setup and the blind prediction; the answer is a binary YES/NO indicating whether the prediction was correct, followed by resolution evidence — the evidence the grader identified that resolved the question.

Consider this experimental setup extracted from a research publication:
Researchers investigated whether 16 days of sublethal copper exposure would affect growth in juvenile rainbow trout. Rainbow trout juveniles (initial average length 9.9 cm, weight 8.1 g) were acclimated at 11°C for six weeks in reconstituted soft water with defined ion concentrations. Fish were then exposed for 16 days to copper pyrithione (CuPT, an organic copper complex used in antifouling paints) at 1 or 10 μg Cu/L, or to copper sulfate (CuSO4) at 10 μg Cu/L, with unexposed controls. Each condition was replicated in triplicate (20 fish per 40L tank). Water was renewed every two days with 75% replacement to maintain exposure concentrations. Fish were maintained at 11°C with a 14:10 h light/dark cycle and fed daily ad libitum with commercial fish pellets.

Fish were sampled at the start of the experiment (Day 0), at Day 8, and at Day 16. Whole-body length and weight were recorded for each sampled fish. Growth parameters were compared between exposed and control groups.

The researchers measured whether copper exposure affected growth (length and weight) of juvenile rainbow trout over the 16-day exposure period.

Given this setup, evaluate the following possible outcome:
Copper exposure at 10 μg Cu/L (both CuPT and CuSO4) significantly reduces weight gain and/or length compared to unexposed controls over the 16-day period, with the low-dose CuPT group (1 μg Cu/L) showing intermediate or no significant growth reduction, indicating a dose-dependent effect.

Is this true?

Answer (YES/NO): NO